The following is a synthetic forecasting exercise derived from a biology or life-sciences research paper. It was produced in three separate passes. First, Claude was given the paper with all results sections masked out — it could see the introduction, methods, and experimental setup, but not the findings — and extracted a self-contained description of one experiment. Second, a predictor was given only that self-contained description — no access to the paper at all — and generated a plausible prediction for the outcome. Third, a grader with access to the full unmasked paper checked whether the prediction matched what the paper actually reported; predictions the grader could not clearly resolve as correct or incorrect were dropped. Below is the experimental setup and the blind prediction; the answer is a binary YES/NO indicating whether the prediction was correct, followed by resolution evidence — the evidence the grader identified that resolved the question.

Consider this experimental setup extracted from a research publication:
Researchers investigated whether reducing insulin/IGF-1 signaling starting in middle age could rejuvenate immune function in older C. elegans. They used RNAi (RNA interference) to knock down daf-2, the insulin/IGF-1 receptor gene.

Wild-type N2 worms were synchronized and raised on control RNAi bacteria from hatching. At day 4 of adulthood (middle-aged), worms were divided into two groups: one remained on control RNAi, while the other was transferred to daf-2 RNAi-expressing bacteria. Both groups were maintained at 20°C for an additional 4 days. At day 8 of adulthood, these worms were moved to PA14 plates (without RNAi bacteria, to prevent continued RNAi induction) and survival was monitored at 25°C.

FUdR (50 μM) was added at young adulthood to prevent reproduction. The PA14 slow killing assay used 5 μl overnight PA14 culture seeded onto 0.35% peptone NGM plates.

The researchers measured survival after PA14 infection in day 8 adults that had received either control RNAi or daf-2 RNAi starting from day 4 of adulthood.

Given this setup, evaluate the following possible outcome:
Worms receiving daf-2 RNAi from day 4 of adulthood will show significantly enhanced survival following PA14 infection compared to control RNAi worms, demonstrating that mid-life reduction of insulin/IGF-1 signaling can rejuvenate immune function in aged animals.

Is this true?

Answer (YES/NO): YES